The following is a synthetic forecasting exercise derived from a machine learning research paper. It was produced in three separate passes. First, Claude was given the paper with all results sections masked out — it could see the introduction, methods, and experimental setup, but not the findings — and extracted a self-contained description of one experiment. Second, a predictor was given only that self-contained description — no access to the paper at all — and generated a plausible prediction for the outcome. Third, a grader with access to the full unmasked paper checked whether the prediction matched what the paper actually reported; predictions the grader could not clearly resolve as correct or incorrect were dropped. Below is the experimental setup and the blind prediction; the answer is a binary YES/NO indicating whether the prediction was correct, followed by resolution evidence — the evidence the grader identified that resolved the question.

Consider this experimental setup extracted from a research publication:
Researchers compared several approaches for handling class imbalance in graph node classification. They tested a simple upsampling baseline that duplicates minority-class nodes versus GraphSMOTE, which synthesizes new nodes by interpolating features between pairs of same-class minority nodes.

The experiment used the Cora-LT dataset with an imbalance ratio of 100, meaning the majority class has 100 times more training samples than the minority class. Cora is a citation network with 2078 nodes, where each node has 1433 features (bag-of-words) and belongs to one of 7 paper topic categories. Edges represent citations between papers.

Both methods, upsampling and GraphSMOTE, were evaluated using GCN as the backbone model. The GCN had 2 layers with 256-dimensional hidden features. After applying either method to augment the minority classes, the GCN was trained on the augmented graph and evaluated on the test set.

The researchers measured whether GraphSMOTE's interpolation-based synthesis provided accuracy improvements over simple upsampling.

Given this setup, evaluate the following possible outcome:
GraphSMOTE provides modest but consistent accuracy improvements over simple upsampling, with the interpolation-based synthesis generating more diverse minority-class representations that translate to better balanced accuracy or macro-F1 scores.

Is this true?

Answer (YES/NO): NO